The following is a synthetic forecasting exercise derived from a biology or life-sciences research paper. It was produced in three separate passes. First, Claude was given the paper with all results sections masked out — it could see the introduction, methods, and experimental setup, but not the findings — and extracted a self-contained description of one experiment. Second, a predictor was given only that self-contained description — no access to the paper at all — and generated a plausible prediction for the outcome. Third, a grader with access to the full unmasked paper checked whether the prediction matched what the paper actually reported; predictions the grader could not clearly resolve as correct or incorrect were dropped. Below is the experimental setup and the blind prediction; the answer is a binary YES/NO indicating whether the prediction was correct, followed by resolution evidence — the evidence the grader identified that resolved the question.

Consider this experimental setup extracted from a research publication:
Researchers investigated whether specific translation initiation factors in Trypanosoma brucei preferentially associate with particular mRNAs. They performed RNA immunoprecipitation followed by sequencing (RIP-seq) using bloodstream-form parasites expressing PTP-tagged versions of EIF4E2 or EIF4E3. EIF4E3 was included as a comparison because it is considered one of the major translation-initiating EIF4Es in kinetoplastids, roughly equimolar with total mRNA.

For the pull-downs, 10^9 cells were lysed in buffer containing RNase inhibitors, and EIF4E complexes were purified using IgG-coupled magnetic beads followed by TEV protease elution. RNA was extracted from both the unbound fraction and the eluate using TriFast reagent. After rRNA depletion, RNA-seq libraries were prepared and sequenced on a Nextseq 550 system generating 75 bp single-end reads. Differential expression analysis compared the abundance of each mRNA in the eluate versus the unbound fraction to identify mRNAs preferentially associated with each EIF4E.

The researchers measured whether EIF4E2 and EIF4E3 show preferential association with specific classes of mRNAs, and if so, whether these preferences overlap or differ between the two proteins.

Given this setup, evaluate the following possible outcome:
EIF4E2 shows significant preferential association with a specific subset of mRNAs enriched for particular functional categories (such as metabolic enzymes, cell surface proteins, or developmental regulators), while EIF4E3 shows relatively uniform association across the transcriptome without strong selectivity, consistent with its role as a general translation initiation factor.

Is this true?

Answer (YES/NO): NO